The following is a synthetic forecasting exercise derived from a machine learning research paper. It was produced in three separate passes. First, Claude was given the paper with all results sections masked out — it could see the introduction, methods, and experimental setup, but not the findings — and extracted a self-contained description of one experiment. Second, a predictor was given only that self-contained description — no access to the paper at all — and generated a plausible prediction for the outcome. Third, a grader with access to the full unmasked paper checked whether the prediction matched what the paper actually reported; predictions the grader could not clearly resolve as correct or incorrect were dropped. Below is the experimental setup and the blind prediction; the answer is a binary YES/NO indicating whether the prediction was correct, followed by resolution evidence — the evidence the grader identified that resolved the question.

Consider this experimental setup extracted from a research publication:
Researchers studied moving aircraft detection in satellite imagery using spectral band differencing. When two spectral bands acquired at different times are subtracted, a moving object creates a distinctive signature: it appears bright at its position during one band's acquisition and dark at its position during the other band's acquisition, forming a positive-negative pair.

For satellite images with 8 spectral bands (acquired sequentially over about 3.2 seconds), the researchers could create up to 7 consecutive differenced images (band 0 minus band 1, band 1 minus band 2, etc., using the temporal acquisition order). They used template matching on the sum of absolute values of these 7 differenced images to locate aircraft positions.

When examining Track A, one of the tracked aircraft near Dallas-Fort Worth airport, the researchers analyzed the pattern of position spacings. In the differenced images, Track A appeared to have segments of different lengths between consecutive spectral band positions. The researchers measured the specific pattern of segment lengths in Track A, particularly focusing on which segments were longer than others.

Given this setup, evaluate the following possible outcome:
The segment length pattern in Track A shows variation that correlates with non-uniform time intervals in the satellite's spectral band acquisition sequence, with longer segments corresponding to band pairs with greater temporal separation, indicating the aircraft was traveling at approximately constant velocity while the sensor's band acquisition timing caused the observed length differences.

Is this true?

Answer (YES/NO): NO